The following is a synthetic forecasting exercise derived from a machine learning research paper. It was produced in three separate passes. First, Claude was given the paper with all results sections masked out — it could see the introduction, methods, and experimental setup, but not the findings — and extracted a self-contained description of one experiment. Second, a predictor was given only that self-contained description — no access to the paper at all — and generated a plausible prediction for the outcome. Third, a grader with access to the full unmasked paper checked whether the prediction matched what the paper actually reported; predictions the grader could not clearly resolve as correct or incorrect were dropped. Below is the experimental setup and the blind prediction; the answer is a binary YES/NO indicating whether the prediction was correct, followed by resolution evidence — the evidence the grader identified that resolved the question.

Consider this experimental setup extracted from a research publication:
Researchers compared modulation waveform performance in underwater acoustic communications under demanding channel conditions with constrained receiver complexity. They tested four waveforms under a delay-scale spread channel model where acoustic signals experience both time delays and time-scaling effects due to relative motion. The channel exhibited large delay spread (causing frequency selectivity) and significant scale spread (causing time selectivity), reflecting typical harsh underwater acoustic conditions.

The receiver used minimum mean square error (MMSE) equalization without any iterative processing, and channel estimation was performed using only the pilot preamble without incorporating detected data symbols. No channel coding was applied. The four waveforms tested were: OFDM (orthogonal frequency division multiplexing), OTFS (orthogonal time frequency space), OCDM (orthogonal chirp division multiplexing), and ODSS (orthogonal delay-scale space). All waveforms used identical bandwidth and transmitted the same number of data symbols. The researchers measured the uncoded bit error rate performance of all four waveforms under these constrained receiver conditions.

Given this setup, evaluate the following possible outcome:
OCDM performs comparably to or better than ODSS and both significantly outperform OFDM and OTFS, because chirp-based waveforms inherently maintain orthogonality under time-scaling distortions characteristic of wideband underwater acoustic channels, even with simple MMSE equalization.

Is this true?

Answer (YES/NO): NO